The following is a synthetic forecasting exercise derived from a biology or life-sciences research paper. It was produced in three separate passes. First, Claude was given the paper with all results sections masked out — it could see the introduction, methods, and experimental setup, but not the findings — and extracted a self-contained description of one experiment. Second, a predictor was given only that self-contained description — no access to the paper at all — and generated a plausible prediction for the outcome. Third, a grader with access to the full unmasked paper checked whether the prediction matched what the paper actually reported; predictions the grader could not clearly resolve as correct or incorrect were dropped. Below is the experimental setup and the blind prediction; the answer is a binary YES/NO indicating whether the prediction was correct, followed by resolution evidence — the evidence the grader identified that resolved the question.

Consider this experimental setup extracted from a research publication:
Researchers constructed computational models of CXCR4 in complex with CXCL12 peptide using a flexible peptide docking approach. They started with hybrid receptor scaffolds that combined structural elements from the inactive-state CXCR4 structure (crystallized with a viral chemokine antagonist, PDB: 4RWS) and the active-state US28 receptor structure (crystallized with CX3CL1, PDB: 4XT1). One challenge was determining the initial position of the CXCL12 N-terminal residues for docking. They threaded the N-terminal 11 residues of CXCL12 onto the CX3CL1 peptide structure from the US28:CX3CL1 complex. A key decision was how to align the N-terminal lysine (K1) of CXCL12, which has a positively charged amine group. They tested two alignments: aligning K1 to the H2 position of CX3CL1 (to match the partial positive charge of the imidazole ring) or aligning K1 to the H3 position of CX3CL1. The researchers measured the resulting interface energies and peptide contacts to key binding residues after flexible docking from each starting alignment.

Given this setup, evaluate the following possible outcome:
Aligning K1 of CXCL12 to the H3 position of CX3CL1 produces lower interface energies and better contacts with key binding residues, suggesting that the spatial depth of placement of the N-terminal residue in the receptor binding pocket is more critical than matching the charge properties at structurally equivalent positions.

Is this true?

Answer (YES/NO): NO